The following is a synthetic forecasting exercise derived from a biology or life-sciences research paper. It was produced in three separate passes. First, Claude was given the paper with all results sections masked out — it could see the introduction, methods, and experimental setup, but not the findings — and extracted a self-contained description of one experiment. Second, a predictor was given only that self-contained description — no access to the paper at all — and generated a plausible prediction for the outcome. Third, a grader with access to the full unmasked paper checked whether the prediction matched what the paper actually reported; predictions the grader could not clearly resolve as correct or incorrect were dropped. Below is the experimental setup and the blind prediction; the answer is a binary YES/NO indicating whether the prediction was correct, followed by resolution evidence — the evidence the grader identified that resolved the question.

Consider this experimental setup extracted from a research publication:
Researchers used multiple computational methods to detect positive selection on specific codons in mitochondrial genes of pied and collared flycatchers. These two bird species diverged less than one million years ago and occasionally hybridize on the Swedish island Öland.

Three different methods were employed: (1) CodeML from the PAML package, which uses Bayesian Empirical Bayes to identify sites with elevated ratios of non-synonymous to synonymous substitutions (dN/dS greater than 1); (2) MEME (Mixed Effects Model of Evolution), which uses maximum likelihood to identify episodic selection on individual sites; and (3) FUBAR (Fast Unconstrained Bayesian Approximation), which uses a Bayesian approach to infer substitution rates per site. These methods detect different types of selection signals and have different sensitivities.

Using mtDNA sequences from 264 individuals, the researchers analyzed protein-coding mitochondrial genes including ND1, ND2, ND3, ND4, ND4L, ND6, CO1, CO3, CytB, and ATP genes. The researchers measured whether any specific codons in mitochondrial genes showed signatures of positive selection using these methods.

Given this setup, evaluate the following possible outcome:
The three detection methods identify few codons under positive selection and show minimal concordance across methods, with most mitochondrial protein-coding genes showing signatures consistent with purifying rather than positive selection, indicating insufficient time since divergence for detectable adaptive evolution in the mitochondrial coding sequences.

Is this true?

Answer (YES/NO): NO